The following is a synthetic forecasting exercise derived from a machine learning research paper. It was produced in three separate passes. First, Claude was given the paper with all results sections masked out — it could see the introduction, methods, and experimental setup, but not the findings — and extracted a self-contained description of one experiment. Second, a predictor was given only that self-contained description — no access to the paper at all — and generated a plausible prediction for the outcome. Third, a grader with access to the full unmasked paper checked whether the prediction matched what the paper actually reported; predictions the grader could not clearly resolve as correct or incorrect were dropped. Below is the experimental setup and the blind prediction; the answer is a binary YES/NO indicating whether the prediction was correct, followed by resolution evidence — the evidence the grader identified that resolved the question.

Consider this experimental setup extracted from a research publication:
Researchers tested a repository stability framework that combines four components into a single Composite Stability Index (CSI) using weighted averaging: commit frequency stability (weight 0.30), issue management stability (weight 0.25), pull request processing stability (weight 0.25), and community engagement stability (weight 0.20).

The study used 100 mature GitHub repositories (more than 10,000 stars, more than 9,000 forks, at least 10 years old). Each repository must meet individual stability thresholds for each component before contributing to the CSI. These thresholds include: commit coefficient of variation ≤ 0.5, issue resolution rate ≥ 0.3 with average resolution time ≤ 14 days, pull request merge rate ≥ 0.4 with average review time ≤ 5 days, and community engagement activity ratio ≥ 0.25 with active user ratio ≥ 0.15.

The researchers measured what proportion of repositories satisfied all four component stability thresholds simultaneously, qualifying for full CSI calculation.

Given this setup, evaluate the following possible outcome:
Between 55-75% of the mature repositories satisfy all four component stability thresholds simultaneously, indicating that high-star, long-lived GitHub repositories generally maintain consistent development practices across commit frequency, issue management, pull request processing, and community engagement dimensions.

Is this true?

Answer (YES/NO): NO